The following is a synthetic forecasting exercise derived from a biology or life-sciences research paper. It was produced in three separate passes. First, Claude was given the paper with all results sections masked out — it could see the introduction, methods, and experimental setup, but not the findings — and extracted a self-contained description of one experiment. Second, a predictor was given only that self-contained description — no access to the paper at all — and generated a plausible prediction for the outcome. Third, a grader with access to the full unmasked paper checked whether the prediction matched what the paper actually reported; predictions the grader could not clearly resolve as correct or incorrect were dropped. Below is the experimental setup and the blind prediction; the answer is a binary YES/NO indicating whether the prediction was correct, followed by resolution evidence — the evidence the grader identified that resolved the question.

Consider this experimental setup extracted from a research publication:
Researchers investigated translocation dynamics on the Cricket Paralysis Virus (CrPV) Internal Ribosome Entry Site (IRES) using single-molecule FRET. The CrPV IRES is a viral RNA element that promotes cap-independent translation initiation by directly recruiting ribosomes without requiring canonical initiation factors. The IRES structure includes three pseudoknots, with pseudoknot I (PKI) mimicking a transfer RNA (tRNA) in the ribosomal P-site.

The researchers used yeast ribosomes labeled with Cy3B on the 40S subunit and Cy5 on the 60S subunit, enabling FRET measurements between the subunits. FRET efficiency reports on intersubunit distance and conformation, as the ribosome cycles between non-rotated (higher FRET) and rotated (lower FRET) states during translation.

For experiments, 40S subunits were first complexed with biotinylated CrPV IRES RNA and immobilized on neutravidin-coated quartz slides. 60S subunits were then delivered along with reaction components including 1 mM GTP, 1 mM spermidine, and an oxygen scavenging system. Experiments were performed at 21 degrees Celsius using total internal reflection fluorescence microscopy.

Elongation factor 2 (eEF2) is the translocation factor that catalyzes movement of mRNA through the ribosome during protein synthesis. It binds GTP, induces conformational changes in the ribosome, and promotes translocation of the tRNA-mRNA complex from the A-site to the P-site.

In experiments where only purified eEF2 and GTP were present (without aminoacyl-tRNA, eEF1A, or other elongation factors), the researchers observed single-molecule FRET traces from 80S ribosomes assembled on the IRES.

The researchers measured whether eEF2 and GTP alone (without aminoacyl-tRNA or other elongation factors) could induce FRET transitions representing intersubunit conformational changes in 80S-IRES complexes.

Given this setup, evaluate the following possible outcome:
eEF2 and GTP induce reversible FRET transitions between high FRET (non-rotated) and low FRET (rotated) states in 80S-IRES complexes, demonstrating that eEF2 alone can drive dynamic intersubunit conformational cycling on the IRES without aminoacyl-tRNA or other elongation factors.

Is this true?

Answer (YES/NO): YES